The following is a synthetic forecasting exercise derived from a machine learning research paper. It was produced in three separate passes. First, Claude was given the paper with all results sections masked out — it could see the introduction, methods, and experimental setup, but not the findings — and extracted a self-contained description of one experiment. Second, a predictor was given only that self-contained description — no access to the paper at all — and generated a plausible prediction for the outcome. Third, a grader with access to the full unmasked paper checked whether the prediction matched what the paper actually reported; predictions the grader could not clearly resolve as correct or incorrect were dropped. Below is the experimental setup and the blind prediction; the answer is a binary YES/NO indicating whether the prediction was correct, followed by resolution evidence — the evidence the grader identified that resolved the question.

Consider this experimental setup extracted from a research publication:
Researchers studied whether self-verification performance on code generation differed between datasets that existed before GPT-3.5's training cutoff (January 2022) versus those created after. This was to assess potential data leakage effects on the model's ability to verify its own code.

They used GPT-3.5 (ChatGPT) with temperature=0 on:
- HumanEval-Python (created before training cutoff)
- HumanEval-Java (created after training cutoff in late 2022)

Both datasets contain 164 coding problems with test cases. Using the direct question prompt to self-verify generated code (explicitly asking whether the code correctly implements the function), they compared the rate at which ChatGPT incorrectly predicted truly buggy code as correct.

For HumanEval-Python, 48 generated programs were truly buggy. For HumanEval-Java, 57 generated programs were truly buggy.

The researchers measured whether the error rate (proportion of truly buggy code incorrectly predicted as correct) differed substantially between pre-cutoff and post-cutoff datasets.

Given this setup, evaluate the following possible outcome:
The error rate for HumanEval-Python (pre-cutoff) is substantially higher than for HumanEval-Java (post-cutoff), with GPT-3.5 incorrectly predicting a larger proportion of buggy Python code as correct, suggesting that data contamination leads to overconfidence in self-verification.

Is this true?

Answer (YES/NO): NO